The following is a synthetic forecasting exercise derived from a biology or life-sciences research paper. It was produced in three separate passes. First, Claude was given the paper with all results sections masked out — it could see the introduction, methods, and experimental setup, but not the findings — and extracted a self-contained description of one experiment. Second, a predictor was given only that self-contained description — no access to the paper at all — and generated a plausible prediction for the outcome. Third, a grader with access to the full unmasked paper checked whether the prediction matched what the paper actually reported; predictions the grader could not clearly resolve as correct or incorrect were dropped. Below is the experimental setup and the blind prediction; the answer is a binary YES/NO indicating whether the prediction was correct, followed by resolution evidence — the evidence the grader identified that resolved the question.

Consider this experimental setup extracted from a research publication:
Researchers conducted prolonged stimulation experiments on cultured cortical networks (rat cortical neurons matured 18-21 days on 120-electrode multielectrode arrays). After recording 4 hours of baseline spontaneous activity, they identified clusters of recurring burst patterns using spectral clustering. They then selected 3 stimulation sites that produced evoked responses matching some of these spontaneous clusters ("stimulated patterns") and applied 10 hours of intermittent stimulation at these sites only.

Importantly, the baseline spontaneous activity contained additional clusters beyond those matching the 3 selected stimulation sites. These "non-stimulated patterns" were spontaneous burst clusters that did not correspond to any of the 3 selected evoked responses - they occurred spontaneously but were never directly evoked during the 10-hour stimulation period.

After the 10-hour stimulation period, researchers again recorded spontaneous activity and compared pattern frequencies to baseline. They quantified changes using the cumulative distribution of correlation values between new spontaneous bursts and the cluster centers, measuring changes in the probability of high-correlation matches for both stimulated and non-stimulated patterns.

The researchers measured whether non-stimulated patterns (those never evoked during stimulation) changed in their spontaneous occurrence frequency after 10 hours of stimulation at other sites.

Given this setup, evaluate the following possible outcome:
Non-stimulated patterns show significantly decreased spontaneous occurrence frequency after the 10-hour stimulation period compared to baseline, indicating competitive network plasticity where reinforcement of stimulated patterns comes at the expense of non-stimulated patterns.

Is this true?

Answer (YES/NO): NO